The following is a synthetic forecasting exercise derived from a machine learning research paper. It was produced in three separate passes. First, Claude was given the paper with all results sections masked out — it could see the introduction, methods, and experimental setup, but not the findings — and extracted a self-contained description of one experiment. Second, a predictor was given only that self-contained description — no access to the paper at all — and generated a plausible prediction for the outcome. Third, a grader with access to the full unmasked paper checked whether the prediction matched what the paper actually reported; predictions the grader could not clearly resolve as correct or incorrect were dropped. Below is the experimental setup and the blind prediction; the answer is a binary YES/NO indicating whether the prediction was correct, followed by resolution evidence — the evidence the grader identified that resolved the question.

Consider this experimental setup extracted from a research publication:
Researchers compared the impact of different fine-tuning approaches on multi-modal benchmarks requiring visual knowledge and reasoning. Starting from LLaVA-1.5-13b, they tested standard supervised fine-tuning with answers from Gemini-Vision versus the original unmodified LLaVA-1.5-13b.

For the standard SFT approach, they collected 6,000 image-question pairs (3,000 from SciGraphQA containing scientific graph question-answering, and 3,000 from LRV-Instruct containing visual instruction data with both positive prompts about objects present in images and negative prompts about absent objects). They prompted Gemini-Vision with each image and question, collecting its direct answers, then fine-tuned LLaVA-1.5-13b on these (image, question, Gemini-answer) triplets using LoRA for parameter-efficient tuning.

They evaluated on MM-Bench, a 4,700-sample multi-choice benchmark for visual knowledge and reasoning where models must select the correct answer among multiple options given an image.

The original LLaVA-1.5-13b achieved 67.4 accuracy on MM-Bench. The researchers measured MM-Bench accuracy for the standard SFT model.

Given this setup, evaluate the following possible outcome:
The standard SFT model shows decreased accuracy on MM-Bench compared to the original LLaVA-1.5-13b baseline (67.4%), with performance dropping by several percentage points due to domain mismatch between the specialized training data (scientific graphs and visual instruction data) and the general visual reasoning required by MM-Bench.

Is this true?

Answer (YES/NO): NO